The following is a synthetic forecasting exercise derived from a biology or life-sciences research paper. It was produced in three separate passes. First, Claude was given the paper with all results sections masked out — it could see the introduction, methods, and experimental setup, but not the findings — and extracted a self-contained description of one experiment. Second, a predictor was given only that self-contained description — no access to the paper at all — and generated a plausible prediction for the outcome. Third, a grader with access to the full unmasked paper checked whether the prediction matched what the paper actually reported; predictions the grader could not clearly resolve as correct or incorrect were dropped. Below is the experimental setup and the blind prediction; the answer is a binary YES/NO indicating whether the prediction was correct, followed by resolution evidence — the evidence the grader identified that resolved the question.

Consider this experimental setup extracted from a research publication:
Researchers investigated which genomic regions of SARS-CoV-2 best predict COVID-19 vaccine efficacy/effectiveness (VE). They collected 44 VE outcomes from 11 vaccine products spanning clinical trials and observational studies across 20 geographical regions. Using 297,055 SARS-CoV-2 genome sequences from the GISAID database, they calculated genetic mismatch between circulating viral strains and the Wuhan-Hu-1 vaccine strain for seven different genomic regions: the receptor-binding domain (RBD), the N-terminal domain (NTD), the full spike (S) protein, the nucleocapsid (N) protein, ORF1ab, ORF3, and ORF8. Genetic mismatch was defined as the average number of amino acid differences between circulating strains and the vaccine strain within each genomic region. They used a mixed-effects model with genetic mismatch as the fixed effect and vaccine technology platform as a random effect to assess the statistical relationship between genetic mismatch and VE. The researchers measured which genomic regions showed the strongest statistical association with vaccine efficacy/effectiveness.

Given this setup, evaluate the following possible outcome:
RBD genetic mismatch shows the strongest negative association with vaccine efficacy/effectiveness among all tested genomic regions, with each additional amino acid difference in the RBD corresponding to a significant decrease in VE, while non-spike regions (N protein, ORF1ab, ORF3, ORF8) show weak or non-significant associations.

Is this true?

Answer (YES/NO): YES